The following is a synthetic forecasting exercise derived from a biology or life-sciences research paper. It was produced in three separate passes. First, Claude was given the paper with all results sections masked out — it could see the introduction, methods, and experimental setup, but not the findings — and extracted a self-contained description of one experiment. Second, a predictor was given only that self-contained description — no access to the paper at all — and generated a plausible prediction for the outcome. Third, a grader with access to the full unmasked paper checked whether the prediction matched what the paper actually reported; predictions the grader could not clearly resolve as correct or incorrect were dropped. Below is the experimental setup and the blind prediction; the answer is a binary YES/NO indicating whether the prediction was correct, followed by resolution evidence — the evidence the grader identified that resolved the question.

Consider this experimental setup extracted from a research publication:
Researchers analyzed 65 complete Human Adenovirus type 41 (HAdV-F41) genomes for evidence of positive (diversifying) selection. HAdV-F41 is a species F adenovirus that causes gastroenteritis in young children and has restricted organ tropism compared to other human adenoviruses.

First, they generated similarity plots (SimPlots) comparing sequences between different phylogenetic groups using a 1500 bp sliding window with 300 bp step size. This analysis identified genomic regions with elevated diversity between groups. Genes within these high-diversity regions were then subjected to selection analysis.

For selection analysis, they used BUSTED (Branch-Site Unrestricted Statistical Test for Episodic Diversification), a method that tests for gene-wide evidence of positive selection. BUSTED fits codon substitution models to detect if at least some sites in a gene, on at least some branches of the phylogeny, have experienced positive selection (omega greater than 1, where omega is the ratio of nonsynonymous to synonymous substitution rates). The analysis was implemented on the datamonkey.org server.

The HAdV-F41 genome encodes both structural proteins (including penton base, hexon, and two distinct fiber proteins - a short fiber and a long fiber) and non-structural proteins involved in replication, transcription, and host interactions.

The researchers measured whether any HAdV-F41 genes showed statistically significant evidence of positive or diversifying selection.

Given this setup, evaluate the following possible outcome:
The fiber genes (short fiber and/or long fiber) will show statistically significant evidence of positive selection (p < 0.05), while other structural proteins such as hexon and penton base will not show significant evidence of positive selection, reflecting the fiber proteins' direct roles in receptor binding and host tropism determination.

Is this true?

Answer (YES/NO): YES